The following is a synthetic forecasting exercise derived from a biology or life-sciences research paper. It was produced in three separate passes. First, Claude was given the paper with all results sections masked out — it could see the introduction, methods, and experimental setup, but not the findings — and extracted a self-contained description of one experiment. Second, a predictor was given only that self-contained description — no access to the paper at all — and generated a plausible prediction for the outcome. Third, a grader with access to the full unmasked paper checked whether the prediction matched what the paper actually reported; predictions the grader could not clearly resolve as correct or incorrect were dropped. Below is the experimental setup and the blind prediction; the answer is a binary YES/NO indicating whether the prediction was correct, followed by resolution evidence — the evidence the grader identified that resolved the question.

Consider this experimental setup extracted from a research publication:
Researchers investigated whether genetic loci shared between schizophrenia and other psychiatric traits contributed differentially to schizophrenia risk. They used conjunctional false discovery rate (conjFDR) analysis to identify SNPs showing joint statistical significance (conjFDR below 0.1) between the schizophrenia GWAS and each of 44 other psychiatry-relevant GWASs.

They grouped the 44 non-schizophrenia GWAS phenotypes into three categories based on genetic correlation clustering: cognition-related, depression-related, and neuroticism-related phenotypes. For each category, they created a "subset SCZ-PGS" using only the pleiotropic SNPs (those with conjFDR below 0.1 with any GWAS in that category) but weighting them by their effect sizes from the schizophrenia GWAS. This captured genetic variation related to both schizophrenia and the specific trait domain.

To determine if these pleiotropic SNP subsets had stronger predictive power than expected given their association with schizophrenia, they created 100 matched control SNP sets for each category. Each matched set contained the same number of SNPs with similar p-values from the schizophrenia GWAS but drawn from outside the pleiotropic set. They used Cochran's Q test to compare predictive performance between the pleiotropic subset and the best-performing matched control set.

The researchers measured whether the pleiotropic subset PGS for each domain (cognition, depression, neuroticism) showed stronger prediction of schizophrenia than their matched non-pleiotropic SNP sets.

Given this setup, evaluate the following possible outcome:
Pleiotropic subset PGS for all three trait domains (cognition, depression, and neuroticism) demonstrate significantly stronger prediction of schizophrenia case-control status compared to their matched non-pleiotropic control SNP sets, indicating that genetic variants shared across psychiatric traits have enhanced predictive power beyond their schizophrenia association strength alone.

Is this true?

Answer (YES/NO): YES